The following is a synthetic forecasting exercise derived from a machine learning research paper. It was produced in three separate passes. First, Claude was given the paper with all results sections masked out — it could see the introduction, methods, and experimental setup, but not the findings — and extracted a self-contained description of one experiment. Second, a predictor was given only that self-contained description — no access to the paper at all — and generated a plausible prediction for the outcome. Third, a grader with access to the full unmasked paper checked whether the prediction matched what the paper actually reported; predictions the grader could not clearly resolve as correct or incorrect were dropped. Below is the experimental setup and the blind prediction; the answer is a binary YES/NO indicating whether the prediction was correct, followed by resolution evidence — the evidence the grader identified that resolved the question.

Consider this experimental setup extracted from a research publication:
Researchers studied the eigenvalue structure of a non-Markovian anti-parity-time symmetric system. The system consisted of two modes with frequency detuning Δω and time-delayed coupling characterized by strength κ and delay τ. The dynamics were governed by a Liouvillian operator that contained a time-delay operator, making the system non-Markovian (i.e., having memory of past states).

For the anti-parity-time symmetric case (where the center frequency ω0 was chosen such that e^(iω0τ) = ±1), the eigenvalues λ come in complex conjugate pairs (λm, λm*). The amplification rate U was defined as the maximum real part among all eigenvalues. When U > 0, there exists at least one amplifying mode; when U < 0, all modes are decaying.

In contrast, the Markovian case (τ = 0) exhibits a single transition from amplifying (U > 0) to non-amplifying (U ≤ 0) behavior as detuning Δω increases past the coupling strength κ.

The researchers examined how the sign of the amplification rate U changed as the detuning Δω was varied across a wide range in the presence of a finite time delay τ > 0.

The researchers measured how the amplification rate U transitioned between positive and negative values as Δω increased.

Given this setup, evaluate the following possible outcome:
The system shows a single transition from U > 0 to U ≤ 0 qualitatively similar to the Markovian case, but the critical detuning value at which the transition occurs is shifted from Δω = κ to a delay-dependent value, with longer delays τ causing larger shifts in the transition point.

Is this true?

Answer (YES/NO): NO